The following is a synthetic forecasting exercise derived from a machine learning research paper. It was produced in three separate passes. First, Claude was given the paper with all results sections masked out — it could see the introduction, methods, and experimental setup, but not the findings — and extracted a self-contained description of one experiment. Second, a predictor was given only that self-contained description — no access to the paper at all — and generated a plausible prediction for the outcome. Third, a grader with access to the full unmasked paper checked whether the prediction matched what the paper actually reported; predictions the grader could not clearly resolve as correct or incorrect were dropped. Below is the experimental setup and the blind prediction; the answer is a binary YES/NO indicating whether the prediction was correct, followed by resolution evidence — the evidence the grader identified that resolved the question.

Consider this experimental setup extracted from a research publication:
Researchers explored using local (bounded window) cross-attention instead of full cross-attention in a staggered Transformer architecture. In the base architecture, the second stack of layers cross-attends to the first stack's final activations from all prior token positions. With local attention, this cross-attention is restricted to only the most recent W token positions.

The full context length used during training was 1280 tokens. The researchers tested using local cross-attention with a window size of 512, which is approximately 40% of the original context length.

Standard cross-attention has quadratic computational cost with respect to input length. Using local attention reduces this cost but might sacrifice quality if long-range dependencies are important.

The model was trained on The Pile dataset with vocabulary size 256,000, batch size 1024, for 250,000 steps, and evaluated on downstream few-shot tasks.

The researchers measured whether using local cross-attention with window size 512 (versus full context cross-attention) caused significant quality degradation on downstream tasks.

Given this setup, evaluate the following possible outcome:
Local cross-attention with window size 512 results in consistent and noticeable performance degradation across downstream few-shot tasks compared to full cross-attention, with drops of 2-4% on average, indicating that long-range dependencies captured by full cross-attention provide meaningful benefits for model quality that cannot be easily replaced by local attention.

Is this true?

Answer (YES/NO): NO